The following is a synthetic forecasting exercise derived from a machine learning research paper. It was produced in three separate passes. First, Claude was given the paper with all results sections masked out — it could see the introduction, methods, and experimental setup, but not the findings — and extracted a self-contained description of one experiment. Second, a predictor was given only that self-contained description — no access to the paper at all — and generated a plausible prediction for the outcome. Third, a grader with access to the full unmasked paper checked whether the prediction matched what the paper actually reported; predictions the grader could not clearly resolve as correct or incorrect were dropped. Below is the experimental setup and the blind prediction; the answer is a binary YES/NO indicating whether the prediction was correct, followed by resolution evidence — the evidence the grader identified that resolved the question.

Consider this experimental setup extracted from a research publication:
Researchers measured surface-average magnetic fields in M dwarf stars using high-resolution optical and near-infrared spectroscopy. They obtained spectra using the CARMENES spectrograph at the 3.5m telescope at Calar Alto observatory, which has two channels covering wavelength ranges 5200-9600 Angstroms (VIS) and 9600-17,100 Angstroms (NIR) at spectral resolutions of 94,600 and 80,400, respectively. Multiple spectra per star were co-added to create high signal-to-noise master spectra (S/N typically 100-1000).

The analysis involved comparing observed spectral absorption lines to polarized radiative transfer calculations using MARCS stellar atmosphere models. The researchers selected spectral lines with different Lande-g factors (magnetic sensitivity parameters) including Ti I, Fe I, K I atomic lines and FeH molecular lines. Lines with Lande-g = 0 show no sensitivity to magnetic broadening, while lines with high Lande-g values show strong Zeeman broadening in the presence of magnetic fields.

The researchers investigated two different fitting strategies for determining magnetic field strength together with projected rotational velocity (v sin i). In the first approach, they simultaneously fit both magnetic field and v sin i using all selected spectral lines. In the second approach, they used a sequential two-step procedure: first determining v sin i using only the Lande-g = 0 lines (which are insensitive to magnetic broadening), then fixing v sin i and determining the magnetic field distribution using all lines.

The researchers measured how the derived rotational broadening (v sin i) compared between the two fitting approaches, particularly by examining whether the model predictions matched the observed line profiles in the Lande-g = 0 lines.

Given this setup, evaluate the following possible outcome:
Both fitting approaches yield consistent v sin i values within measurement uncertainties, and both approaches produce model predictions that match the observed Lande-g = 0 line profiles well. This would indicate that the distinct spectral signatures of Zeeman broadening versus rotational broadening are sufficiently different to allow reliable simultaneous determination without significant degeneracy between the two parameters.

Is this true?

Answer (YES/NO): NO